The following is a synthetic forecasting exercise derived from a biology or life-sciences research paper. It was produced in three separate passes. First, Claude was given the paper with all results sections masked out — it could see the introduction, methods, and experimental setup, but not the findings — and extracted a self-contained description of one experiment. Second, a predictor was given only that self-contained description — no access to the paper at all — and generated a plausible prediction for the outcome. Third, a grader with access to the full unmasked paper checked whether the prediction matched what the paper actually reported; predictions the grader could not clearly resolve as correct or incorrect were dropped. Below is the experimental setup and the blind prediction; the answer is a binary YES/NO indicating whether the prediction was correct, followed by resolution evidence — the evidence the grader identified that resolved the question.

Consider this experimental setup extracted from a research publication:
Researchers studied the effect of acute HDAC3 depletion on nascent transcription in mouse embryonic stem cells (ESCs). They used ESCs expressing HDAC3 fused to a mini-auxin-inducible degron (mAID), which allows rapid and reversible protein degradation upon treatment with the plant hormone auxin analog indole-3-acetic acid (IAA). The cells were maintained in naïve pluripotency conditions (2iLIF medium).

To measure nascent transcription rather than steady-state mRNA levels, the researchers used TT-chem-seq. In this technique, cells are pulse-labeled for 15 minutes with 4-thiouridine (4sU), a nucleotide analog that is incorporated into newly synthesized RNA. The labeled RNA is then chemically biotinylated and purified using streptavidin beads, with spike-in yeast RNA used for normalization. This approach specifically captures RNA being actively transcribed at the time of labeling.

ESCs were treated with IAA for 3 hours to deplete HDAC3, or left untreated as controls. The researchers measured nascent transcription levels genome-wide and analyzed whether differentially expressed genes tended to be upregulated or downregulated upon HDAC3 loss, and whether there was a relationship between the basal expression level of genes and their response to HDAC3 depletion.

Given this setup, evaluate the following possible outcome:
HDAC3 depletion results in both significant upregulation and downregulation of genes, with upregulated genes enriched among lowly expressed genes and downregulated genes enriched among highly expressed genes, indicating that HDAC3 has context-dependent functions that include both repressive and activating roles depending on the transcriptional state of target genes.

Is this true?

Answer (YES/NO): NO